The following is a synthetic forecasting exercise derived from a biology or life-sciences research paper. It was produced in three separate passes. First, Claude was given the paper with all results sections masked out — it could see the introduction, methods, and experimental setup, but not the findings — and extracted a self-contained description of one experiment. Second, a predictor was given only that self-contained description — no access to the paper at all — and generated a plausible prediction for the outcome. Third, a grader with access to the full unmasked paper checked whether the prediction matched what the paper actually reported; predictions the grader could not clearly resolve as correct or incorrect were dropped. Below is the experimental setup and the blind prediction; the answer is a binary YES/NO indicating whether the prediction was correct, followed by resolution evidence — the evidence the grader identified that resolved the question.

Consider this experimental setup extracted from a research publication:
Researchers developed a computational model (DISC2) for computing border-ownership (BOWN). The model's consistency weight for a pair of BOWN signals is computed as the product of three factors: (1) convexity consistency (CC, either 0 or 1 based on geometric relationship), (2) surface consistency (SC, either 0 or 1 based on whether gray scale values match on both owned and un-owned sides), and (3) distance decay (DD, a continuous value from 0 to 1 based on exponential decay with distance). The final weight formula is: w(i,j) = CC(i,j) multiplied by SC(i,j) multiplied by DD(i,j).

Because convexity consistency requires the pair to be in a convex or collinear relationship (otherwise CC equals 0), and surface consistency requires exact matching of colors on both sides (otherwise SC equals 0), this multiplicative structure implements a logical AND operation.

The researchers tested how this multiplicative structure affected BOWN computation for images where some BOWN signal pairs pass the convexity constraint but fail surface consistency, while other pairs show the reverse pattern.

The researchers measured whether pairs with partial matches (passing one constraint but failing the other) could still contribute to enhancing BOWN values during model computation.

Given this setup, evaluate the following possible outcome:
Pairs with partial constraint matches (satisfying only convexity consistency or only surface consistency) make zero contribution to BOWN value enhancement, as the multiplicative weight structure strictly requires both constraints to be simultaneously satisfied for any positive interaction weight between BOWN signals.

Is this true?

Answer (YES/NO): YES